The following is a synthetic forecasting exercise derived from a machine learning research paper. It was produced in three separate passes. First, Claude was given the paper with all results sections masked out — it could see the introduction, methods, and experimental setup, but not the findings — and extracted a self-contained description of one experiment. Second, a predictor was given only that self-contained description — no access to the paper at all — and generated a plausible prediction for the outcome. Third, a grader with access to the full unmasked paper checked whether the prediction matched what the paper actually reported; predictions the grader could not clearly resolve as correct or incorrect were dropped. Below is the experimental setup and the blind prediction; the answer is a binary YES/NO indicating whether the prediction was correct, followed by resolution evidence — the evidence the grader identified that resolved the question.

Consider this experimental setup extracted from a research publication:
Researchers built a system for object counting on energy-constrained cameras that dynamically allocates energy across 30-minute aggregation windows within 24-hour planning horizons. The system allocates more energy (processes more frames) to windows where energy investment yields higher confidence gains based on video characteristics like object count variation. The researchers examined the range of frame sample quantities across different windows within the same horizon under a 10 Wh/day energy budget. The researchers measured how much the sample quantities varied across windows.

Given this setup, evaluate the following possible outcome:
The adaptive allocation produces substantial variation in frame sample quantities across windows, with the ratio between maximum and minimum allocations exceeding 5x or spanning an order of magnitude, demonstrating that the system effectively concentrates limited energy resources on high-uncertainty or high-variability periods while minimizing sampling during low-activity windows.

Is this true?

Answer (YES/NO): NO